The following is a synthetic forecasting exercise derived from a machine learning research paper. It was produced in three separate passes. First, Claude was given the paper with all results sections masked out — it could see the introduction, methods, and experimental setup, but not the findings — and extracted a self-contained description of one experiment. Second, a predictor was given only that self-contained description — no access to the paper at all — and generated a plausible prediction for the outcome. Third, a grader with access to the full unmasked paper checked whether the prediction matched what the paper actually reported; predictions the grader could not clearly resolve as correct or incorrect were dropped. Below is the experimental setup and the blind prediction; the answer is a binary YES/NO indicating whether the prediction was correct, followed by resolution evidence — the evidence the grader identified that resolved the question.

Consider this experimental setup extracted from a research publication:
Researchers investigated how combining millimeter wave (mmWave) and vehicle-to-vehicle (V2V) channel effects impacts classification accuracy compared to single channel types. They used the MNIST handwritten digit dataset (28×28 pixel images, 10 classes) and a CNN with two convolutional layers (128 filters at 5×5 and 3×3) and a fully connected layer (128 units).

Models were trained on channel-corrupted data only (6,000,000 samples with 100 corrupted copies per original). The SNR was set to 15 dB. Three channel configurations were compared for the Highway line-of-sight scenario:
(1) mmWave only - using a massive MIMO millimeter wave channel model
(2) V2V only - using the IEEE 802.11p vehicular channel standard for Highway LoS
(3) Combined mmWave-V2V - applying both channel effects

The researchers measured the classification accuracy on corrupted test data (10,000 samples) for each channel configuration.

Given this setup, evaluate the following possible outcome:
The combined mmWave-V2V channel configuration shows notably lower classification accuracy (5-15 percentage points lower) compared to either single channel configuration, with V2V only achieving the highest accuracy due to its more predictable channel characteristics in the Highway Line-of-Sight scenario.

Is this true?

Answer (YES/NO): NO